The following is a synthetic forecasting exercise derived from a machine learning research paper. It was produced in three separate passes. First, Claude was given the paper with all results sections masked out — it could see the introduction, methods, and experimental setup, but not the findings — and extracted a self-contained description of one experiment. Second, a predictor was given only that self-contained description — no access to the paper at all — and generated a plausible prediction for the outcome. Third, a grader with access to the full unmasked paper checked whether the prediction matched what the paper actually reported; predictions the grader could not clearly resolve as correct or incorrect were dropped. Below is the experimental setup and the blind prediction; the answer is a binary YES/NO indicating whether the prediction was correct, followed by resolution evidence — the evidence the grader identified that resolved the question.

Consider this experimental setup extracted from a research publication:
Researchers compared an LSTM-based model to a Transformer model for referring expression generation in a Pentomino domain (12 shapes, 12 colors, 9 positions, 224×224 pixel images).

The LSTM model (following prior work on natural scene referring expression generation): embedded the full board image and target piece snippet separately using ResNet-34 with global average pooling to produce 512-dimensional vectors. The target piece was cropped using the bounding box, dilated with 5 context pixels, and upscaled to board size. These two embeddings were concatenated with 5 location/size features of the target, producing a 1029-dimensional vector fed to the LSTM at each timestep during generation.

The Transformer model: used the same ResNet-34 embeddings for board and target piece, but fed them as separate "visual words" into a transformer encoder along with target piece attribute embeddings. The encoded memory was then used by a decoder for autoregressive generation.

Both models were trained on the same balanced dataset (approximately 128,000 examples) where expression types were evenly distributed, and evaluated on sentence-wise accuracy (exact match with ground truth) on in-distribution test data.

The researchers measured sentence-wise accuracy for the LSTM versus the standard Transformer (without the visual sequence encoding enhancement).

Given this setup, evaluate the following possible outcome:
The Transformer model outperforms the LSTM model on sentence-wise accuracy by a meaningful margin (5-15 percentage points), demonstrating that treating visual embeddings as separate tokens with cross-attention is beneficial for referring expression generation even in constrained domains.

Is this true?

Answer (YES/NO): NO